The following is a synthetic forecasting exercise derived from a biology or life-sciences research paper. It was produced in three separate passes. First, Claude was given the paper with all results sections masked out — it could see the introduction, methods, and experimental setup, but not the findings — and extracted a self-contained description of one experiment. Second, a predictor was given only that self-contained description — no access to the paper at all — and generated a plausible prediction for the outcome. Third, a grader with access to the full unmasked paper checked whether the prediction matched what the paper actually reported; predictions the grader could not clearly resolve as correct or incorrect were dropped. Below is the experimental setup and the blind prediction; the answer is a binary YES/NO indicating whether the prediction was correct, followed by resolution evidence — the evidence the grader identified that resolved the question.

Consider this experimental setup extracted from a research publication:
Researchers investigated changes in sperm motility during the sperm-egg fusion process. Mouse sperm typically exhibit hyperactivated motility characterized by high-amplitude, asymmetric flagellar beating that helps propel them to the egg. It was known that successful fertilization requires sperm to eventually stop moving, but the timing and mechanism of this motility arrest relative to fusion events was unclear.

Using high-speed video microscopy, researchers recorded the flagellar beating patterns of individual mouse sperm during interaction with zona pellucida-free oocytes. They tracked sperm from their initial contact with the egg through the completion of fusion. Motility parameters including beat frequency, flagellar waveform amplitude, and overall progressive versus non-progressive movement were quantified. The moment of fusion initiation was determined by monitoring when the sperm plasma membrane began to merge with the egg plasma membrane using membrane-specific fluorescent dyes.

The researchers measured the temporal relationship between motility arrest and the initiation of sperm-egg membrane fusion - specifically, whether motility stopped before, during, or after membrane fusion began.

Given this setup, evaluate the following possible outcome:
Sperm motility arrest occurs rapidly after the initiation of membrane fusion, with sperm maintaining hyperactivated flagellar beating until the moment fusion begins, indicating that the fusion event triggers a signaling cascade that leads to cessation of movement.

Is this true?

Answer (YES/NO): NO